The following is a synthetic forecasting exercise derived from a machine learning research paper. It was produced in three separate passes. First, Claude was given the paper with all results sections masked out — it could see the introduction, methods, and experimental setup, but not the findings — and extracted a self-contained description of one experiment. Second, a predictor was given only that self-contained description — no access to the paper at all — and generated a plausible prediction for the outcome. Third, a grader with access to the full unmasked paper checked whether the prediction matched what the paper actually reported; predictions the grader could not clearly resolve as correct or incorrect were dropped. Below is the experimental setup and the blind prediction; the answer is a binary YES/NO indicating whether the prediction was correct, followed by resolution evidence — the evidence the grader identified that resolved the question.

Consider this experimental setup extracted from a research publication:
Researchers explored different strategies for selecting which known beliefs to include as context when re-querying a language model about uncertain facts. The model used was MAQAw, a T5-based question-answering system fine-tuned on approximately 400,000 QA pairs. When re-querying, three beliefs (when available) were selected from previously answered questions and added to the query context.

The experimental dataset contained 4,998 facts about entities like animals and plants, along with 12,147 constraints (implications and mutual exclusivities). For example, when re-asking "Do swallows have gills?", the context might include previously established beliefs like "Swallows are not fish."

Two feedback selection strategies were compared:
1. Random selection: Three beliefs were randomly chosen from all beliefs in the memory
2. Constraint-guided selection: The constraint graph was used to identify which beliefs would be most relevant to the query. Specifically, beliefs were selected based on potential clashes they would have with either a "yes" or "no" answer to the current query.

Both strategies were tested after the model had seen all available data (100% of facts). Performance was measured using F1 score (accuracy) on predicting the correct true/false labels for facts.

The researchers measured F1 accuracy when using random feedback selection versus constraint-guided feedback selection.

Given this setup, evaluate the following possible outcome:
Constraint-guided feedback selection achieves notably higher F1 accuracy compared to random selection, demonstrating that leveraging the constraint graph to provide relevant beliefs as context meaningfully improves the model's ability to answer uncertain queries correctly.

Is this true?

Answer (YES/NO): YES